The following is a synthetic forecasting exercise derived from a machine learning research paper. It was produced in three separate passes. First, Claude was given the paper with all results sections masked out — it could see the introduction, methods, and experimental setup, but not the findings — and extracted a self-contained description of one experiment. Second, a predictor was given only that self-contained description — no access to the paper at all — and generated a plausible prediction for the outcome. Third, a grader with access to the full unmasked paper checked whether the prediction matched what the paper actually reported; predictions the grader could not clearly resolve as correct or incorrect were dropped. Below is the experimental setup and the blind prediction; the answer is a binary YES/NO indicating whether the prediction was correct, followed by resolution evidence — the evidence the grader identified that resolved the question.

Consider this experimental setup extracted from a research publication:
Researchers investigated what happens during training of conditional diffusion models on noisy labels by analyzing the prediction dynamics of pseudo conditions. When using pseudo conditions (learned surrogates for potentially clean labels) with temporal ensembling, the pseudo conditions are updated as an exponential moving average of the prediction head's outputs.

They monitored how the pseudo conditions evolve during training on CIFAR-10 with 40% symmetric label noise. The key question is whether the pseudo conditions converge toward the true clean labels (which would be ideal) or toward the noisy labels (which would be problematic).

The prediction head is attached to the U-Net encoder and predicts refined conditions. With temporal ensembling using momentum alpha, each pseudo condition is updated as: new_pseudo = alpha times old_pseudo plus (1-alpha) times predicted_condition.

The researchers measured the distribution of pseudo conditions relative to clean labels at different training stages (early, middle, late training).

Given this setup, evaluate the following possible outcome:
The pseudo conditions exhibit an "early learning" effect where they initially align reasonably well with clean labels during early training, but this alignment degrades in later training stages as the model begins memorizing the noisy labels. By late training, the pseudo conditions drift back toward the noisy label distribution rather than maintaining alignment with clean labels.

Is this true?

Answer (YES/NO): YES